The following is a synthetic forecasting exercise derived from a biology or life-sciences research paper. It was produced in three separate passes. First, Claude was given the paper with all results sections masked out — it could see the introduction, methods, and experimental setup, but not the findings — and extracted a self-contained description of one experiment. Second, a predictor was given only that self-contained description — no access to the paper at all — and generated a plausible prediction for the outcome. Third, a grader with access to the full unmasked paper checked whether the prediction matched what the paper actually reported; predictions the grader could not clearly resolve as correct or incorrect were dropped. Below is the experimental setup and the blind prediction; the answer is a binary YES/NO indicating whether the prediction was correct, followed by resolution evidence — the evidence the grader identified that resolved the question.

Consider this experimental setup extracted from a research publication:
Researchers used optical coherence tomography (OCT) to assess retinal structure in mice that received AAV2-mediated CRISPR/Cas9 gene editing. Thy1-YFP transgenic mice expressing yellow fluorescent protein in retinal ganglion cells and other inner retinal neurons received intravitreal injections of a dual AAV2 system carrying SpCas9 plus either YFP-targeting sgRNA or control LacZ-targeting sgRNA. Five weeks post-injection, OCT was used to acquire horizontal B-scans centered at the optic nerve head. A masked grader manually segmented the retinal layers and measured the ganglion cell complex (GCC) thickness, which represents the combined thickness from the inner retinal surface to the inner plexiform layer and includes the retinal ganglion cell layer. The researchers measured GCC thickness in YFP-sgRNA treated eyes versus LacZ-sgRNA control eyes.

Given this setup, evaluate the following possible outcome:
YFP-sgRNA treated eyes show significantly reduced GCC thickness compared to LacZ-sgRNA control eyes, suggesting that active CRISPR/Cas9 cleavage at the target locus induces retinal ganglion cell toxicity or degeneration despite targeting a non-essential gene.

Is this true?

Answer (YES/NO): NO